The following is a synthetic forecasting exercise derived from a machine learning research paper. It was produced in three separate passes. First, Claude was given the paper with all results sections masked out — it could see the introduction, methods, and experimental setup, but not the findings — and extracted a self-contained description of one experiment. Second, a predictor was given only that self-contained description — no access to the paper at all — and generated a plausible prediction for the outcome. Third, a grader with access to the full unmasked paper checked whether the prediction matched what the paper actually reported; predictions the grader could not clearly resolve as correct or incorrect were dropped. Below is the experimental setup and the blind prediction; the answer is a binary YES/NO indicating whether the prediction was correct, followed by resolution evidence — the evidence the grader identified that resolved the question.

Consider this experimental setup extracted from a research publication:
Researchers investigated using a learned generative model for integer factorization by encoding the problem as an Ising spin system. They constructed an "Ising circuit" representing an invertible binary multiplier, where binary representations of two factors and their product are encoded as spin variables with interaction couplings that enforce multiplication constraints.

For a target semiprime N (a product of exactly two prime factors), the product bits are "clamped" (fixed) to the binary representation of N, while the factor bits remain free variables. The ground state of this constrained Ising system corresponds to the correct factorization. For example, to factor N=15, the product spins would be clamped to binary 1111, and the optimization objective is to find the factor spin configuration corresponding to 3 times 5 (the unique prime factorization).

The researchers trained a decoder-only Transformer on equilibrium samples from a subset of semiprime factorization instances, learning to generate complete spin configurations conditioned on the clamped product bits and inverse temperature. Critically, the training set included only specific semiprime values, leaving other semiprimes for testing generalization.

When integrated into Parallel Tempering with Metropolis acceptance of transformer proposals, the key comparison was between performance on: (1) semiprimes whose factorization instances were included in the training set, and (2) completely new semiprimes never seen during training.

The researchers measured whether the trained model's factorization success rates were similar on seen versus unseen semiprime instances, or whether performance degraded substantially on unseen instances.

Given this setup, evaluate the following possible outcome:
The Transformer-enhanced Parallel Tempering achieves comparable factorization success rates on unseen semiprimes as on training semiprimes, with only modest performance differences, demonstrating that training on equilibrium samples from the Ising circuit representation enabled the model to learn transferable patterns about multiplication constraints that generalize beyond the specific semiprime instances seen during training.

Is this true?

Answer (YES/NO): YES